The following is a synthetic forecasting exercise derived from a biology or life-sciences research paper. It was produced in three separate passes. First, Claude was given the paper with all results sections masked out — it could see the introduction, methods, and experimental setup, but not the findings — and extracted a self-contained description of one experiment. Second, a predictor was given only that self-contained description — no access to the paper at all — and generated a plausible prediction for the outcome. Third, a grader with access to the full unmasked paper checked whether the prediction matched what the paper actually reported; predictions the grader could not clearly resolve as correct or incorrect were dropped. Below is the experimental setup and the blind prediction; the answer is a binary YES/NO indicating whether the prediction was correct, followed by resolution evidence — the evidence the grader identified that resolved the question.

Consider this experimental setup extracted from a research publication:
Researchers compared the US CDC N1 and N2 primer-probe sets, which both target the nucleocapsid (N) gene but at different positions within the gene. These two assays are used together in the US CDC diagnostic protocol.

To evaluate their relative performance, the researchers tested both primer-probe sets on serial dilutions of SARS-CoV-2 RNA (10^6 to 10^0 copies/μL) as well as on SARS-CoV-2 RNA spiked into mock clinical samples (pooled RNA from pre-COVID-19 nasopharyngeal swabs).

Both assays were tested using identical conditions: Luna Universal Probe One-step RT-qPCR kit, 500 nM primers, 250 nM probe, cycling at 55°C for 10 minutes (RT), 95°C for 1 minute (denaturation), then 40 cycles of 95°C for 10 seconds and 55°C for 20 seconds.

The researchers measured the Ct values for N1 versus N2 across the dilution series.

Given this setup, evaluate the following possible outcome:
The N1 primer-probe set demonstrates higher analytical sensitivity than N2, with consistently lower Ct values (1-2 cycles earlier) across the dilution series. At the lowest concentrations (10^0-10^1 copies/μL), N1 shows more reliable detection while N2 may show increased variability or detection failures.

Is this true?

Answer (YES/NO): YES